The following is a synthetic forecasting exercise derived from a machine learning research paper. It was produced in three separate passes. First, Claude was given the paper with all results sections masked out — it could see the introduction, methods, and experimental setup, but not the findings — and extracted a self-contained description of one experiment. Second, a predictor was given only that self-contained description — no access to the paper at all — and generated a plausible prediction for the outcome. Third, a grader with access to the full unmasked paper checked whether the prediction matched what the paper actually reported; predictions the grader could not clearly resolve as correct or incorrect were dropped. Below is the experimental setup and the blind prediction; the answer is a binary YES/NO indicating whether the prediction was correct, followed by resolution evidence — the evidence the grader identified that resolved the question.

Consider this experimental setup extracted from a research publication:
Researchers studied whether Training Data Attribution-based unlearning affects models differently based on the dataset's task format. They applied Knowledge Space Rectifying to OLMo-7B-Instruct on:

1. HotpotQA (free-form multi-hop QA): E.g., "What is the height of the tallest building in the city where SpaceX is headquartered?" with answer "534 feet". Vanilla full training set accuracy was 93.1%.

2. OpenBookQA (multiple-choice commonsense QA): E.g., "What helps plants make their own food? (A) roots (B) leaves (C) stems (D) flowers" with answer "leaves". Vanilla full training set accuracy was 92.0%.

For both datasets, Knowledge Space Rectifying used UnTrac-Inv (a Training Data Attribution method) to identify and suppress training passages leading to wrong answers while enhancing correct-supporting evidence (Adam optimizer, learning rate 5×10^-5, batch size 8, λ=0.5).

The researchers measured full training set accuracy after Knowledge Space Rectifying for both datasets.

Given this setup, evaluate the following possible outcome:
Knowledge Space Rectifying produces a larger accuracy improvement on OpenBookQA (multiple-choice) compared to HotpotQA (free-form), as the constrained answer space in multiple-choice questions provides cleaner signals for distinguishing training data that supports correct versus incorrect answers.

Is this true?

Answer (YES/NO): NO